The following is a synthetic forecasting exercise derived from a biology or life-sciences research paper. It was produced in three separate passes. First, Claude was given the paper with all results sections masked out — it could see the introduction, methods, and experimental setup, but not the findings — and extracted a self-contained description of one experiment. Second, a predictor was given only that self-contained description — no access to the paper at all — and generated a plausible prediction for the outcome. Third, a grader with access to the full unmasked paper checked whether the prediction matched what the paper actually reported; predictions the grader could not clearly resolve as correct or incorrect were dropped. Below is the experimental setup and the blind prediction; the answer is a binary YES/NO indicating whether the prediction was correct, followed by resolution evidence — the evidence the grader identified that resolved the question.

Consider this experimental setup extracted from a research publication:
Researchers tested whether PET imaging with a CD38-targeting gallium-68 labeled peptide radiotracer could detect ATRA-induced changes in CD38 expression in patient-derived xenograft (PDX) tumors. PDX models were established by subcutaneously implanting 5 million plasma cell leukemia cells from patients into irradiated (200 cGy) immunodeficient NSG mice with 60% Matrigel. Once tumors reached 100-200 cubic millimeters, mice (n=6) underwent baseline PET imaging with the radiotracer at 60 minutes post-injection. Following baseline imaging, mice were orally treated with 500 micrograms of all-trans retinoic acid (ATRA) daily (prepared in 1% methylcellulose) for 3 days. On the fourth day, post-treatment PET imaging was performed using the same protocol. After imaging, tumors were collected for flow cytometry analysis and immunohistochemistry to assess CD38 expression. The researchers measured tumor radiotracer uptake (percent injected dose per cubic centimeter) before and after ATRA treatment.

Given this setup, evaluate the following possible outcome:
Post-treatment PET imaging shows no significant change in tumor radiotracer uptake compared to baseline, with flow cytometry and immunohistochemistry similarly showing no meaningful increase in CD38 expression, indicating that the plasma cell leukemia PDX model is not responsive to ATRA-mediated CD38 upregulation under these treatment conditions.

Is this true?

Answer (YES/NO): NO